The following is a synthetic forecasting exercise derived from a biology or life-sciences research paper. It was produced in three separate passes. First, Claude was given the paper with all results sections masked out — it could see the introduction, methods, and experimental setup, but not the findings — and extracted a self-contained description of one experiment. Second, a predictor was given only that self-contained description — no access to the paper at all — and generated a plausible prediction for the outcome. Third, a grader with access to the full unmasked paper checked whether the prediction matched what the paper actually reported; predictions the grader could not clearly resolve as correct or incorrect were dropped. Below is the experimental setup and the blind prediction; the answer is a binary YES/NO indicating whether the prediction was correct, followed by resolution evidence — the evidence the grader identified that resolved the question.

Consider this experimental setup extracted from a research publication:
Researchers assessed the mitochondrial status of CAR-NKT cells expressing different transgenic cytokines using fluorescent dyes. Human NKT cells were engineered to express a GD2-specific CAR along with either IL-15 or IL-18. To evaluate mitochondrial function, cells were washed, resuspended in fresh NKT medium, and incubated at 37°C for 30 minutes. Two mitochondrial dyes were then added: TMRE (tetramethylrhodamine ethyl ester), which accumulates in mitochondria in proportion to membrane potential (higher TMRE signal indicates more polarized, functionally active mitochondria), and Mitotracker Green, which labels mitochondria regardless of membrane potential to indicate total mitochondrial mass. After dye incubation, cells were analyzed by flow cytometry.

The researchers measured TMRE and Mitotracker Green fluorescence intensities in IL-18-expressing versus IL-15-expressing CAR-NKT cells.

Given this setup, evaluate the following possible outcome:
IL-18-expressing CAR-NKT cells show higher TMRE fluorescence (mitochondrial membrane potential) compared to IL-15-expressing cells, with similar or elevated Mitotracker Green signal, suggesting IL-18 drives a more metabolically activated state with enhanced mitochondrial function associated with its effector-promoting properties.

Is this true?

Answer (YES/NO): YES